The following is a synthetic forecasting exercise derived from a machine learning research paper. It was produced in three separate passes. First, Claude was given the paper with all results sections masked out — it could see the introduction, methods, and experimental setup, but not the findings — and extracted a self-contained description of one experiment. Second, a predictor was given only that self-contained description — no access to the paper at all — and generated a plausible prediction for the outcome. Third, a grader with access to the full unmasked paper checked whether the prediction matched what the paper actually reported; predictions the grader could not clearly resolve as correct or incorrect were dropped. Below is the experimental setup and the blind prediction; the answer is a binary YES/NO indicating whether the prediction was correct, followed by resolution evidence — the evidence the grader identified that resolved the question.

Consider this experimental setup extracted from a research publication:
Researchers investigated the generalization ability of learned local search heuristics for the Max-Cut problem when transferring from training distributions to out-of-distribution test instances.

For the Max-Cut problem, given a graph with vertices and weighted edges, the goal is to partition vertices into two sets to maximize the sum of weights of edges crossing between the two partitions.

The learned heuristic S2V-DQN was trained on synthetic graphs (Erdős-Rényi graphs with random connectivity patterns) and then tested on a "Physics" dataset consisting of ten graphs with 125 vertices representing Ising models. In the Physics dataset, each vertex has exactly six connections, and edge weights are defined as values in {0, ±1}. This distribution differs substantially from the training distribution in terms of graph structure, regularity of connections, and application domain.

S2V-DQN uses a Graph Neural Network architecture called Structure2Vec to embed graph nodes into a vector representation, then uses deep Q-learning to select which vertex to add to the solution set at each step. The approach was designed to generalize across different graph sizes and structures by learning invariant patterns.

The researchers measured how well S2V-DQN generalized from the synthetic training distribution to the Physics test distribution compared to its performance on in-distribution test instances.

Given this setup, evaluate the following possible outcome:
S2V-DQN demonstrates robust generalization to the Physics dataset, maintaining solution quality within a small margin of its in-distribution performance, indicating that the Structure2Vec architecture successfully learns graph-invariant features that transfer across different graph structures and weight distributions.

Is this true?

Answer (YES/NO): YES